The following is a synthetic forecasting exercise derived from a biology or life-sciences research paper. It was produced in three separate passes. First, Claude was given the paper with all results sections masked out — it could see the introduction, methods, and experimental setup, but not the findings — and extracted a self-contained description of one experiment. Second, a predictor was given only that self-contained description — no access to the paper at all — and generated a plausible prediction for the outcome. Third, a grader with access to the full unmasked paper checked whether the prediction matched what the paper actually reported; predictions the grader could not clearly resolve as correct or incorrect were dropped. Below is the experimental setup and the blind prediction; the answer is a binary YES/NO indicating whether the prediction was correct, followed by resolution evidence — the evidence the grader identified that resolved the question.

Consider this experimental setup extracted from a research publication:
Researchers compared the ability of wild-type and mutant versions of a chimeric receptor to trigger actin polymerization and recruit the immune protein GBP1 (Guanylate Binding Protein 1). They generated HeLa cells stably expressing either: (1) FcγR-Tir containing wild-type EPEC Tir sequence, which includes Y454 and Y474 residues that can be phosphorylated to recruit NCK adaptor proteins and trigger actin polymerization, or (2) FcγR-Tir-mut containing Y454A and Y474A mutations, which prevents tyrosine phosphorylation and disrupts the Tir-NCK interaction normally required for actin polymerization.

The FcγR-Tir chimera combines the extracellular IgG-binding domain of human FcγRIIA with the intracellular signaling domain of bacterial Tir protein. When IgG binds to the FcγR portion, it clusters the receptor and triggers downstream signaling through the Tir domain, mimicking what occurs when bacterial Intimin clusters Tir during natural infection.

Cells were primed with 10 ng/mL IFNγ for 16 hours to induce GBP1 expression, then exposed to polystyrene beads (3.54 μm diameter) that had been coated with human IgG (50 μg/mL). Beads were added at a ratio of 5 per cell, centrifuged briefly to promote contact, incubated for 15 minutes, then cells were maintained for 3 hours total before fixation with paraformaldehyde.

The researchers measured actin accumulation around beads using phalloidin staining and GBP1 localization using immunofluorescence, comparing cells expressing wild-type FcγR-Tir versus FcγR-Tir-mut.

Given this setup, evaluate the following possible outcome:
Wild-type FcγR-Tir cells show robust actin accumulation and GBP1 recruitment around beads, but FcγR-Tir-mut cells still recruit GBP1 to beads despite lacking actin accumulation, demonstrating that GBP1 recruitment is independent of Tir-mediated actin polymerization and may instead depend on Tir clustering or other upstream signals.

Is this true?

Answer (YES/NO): NO